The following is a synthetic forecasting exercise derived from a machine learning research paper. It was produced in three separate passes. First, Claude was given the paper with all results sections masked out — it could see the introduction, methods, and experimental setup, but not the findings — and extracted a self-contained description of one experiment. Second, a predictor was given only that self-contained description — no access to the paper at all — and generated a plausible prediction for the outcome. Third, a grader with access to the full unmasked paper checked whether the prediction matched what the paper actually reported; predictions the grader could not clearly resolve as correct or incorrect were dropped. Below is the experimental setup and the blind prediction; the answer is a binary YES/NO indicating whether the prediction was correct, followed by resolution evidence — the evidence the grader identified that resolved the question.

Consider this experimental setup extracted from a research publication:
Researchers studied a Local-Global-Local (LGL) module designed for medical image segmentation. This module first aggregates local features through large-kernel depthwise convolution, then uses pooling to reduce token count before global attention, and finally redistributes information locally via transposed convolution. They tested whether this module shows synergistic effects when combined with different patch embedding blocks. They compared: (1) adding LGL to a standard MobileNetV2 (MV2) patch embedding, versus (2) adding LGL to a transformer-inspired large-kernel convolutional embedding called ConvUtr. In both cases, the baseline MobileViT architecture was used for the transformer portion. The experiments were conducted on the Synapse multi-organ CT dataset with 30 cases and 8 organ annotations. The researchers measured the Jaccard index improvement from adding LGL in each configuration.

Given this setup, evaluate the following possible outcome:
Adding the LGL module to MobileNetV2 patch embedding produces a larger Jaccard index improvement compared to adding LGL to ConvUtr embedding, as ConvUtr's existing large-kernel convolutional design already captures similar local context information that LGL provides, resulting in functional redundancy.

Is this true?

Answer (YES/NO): NO